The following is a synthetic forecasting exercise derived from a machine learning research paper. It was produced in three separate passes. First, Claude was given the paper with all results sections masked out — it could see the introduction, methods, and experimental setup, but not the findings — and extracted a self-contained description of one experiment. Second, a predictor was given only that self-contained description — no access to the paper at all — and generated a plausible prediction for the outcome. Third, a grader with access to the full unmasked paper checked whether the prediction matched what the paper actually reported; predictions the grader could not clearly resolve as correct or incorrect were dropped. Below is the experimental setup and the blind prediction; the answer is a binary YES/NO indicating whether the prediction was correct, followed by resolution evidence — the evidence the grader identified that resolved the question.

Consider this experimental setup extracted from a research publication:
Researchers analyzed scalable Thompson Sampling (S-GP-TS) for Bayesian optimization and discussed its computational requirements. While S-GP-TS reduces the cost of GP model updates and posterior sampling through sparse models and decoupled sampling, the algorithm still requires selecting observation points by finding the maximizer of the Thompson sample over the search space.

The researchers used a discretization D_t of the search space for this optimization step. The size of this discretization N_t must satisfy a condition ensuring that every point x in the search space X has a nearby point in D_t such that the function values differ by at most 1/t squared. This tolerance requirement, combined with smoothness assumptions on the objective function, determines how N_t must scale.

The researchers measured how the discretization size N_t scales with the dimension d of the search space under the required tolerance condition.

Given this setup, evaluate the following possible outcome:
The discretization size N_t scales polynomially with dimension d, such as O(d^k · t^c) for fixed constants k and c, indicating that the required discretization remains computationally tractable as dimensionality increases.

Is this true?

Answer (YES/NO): NO